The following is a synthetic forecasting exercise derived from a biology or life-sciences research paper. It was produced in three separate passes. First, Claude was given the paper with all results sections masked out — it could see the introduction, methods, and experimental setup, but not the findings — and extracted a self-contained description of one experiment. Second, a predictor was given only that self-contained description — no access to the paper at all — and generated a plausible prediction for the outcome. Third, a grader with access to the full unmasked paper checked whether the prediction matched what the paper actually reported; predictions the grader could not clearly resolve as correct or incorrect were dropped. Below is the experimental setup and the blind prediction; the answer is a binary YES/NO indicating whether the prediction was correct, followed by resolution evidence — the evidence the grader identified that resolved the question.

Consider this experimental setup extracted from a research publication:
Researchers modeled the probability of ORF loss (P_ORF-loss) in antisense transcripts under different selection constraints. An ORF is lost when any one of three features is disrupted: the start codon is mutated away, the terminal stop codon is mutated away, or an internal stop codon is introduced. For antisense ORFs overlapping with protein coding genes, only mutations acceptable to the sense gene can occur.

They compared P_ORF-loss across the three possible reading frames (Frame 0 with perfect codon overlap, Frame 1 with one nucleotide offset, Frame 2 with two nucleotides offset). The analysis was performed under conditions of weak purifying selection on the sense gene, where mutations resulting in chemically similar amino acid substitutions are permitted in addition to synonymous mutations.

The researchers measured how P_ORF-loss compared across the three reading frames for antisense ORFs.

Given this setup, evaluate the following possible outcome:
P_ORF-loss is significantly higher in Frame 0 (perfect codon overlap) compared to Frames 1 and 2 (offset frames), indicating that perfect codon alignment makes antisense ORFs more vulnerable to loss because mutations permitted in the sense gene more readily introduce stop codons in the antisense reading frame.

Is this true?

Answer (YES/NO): NO